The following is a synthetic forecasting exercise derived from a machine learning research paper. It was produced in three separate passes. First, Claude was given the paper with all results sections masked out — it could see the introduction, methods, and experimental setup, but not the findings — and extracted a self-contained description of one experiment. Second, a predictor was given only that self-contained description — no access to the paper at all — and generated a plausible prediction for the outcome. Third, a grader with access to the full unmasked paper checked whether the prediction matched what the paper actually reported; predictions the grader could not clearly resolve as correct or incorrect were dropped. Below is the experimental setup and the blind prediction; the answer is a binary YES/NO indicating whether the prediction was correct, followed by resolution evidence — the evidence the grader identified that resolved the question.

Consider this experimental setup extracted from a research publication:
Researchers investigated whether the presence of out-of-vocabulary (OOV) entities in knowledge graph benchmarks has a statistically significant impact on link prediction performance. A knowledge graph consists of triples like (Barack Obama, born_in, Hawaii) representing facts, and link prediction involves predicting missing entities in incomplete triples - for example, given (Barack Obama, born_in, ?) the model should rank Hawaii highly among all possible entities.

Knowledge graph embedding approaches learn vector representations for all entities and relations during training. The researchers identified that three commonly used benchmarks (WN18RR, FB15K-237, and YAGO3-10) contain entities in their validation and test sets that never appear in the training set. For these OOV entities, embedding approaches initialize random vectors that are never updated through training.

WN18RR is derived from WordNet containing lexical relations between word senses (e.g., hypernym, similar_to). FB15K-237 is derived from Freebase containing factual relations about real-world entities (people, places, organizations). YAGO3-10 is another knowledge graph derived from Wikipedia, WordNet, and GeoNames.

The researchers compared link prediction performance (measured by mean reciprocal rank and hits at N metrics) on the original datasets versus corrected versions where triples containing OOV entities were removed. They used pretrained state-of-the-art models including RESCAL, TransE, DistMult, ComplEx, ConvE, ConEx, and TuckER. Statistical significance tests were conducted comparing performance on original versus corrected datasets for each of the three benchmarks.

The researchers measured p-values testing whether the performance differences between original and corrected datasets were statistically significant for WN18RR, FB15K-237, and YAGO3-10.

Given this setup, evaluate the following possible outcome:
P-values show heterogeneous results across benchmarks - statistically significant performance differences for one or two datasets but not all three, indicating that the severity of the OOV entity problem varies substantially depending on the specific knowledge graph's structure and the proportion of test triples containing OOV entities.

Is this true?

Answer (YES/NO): NO